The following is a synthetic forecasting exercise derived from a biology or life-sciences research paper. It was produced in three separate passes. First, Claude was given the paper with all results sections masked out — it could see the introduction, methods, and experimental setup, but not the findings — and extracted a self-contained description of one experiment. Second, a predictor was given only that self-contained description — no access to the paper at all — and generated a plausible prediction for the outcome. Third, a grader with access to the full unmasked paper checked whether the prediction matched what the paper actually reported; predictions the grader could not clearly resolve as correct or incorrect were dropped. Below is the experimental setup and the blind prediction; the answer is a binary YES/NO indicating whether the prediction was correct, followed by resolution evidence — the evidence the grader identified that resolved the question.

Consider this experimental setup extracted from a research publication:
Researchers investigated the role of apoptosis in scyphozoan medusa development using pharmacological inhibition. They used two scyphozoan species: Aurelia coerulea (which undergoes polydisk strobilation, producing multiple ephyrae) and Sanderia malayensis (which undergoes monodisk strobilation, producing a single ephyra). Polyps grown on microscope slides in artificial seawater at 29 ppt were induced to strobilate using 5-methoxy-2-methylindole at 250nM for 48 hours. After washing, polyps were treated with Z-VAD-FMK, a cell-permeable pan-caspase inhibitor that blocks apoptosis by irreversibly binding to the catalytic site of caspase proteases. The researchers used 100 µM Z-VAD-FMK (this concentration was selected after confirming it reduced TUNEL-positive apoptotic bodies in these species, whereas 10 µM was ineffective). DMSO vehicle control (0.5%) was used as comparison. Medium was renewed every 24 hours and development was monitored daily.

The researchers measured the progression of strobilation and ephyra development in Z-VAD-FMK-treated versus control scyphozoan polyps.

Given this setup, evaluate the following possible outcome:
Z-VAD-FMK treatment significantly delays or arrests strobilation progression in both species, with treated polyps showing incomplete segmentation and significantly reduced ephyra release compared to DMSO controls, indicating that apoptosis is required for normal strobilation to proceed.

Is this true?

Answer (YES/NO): NO